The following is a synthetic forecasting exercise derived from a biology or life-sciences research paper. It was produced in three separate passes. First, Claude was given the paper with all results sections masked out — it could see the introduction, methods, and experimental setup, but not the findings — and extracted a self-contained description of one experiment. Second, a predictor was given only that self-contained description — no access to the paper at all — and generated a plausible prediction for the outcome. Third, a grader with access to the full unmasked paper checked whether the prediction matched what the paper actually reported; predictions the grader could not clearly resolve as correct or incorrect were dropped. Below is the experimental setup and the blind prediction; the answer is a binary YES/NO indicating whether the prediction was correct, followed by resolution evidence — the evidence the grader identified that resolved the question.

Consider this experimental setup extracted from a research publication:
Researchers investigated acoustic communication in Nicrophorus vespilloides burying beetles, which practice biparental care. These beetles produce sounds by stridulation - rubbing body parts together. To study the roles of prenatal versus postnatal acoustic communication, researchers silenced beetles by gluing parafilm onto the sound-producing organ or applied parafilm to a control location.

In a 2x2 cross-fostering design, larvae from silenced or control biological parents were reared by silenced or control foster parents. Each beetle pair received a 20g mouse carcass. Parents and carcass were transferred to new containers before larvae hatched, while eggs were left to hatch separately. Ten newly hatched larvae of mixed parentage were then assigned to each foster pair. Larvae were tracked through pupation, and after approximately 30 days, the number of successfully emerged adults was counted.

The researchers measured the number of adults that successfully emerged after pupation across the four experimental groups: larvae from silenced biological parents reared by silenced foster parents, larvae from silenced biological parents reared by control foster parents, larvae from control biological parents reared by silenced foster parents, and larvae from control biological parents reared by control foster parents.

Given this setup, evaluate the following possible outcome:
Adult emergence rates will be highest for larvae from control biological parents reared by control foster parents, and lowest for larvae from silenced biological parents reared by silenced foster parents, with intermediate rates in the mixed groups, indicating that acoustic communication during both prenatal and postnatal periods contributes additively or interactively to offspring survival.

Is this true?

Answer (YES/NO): NO